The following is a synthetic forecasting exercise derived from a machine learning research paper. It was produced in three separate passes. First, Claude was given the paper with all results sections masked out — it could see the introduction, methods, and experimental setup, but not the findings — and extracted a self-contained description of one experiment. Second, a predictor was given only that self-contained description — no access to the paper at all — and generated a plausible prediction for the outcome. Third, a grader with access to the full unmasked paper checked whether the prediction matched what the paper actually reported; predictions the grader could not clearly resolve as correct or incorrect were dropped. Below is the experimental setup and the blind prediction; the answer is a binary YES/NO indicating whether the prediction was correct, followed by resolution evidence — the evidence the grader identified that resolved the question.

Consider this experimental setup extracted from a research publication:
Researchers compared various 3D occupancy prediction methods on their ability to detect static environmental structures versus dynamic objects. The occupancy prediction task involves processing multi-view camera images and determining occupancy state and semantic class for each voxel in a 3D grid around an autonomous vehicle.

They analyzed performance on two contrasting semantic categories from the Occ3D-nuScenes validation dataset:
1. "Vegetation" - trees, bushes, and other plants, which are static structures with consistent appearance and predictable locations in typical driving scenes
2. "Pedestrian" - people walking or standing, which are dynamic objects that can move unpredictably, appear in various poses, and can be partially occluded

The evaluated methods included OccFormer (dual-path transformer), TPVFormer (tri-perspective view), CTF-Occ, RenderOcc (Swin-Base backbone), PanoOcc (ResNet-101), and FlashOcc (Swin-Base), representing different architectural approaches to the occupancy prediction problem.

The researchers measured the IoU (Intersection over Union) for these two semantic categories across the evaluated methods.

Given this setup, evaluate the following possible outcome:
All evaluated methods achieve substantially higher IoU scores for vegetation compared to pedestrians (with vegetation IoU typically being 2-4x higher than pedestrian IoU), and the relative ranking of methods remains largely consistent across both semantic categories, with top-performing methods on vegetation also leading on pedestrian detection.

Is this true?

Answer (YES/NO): NO